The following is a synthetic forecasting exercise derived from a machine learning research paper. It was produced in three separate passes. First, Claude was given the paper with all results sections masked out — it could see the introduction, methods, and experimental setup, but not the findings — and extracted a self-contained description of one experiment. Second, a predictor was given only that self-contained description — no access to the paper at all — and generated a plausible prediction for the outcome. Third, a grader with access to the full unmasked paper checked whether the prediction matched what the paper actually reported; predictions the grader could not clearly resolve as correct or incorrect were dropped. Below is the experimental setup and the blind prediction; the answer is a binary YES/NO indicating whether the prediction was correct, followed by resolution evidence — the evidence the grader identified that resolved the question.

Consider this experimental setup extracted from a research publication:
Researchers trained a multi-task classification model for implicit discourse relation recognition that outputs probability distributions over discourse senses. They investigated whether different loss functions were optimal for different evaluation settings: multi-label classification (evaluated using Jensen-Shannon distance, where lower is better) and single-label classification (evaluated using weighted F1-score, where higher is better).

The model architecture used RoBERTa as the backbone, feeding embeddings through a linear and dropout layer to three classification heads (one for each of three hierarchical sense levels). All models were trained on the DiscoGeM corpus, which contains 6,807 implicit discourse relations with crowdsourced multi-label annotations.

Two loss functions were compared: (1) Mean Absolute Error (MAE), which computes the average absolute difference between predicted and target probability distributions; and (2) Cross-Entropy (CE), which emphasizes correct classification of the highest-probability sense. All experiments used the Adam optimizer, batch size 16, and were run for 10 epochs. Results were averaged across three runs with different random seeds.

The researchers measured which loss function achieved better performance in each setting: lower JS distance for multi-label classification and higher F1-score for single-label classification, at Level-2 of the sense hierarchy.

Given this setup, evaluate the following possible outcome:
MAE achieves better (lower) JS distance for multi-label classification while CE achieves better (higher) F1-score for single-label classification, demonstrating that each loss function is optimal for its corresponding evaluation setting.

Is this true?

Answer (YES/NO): YES